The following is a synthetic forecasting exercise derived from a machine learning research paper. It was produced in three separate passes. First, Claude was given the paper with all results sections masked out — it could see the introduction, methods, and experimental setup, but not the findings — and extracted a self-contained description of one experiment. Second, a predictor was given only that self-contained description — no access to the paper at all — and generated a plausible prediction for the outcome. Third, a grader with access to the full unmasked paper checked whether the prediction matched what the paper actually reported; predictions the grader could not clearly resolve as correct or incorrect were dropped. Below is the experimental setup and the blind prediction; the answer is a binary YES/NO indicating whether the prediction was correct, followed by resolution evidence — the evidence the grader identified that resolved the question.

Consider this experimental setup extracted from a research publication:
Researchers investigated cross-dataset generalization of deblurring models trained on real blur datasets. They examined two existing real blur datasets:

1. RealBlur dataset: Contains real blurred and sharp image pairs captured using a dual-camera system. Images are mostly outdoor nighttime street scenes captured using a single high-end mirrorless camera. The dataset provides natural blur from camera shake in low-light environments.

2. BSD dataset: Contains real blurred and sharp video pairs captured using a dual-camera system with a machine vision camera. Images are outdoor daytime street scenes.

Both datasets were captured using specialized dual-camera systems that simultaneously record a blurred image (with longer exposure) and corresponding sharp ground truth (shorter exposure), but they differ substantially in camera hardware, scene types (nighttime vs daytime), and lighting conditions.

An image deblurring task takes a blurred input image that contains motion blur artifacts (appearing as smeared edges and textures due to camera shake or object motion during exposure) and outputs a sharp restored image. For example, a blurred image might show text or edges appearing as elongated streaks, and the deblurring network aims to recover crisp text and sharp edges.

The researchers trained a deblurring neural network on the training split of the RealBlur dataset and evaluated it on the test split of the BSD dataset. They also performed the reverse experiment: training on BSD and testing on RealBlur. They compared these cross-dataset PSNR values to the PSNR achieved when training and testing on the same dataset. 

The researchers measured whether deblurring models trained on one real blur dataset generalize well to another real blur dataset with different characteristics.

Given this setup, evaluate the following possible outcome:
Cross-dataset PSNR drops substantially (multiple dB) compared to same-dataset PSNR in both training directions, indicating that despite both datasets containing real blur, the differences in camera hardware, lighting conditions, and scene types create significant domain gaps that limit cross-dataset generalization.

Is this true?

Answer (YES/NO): YES